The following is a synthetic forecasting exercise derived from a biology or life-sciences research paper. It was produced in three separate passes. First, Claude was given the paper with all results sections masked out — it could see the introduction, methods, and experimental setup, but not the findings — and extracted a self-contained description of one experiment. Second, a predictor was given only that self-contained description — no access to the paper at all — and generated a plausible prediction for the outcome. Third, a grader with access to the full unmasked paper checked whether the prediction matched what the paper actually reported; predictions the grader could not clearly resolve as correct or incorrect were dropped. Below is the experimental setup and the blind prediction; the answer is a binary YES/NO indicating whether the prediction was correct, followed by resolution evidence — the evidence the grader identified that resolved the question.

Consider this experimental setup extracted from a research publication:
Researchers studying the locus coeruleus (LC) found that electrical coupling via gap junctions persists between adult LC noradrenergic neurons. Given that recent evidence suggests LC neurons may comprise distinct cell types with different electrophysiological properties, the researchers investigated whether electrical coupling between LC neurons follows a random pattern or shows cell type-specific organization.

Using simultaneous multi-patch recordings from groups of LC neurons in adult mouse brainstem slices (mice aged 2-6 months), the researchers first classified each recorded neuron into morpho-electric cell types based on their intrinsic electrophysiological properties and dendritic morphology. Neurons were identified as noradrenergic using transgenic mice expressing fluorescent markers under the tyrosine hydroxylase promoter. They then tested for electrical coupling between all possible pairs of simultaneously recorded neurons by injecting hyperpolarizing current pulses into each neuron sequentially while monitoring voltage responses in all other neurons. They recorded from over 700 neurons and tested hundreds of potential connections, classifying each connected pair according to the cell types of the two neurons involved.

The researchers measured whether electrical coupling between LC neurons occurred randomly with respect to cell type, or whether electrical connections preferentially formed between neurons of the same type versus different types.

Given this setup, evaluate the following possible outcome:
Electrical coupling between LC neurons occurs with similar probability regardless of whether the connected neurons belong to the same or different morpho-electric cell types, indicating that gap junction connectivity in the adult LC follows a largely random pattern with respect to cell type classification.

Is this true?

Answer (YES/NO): NO